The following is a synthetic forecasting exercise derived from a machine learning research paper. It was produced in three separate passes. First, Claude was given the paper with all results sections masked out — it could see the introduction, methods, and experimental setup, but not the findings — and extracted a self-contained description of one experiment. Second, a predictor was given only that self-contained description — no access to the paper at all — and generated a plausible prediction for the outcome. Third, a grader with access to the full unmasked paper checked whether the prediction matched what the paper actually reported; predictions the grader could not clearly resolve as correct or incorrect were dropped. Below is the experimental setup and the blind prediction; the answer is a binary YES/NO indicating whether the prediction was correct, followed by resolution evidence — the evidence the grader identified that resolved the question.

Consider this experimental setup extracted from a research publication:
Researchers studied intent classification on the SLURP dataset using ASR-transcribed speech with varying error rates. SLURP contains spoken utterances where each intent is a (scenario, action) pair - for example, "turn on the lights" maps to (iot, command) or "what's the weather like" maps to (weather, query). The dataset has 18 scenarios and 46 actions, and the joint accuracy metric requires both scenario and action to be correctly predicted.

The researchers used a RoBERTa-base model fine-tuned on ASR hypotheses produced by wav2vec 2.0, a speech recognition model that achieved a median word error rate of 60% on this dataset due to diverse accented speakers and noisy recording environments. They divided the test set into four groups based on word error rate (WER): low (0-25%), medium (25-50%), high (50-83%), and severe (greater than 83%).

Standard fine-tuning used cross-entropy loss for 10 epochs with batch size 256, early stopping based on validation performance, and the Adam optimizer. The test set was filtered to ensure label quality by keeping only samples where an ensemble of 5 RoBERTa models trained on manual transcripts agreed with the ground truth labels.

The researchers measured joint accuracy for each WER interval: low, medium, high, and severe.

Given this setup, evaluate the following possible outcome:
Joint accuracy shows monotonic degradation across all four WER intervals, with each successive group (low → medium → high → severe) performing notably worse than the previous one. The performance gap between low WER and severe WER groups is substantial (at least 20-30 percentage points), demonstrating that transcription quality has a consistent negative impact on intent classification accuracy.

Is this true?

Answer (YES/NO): YES